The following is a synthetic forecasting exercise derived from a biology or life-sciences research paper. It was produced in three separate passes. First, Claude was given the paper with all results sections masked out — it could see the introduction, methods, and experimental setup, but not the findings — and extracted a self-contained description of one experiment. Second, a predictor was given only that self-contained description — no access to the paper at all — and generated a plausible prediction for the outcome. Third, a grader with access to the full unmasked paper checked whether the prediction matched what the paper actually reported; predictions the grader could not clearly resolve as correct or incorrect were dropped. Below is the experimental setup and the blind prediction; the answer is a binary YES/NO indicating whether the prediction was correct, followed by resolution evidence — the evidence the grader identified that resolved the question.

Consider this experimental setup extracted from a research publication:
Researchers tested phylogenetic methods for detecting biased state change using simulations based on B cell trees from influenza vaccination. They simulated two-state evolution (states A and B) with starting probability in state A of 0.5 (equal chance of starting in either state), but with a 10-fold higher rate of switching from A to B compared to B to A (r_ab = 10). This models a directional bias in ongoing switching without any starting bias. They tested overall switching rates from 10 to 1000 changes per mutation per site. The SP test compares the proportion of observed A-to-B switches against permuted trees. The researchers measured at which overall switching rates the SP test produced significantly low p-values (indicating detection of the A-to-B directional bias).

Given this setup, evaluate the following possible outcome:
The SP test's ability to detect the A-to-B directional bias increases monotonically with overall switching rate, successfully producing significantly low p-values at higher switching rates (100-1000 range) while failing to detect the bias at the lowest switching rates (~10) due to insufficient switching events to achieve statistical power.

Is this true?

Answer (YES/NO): NO